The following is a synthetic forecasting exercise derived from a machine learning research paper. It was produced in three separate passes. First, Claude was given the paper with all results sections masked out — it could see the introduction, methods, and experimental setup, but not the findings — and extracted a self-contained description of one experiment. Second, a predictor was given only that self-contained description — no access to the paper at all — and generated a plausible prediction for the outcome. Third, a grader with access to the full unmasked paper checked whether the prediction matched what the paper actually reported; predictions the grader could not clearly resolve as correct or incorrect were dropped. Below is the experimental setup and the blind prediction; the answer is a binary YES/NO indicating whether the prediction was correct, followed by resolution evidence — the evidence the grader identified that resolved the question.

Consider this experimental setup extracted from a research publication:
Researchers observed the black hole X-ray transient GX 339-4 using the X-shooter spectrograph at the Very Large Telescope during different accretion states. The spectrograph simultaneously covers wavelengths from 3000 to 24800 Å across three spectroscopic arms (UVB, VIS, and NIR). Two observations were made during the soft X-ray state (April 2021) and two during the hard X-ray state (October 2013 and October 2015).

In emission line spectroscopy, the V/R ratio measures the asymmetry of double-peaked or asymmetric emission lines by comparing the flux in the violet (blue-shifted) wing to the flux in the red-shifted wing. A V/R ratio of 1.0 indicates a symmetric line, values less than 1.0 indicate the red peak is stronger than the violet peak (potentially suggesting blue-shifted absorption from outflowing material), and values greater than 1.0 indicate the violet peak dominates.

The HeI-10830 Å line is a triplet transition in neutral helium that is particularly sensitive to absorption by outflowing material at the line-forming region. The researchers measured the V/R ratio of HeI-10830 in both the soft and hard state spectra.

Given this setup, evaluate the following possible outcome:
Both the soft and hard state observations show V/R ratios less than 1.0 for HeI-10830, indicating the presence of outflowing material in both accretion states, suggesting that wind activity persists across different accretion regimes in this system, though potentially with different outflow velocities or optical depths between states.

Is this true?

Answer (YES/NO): NO